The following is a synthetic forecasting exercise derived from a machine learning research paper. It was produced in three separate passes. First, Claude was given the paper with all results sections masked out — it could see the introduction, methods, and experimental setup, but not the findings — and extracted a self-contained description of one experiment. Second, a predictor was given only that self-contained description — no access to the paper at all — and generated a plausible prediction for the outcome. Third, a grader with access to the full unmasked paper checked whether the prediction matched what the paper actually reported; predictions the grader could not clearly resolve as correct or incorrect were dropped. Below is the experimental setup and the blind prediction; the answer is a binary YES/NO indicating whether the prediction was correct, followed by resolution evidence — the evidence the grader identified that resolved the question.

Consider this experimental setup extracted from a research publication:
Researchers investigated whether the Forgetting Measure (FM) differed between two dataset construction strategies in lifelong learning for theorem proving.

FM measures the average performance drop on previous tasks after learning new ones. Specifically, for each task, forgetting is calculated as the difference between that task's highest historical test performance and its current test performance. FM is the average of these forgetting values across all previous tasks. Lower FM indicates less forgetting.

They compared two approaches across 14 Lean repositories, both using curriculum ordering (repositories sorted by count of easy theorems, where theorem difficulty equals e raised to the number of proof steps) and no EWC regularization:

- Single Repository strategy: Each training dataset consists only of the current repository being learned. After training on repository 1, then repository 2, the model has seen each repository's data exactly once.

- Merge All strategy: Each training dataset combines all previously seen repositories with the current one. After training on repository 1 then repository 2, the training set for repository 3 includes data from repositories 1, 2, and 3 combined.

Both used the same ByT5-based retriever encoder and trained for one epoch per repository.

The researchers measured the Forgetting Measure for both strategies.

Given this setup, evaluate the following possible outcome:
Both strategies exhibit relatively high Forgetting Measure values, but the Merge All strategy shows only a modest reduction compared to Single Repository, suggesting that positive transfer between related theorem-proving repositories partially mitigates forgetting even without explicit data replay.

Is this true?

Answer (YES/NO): NO